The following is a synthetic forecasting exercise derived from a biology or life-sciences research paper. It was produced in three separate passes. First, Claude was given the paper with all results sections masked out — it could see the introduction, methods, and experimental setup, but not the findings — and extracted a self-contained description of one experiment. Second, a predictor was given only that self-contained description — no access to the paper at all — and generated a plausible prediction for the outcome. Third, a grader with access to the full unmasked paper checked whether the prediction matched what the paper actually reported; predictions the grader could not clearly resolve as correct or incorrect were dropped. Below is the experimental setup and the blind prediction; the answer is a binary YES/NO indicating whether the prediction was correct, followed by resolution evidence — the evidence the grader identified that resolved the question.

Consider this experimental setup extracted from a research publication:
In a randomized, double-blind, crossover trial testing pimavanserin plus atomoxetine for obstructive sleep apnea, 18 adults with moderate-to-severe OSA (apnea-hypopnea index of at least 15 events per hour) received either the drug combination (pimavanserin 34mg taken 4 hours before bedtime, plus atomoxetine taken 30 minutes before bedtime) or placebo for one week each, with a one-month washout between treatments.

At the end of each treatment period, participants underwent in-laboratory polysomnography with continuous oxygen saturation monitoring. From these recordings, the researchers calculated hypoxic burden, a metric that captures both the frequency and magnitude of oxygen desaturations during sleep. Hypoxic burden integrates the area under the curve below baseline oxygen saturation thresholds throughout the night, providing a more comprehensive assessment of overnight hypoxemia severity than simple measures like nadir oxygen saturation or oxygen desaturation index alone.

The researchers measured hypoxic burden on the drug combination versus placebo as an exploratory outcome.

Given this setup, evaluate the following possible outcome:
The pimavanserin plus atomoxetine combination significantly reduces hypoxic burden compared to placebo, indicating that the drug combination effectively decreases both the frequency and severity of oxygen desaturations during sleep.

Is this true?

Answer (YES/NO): YES